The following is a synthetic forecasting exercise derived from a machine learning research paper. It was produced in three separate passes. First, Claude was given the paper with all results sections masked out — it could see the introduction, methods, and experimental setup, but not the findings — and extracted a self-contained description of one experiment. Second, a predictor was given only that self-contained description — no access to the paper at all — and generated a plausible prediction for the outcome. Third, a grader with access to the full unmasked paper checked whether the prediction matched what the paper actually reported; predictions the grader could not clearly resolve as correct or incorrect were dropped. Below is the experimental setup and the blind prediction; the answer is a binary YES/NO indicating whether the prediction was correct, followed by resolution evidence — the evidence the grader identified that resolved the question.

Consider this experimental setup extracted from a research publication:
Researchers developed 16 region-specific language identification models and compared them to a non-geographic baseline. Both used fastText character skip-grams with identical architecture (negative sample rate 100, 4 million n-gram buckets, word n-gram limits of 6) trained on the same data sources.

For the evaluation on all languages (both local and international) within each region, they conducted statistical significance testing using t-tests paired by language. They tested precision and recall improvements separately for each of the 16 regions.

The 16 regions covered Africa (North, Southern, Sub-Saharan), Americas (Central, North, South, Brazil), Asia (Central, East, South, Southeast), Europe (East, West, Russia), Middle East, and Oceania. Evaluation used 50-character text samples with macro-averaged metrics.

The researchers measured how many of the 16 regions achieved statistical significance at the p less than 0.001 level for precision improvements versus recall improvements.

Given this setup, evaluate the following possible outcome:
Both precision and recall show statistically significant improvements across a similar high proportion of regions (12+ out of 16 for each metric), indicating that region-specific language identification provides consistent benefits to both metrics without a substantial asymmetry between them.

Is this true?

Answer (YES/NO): YES